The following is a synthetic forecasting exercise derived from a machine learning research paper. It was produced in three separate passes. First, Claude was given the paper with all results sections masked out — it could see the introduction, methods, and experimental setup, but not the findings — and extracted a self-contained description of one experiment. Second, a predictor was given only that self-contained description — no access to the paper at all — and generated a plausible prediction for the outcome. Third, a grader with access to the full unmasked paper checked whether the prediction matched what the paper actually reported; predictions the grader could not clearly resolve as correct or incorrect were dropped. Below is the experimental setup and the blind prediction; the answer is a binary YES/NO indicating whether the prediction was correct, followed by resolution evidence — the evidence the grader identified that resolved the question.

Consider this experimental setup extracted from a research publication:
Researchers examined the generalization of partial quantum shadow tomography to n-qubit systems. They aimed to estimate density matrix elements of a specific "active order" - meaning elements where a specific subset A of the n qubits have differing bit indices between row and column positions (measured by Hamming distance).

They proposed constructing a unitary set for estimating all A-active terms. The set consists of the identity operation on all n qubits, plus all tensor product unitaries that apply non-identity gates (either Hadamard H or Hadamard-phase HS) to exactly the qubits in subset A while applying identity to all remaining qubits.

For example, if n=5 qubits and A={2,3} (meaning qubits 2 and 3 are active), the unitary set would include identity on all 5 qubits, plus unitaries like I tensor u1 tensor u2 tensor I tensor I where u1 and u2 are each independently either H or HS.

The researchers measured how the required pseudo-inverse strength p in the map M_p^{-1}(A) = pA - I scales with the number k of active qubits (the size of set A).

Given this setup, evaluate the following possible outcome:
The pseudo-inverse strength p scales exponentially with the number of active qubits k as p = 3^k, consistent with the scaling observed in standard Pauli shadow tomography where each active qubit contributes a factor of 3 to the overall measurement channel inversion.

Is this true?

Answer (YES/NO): NO